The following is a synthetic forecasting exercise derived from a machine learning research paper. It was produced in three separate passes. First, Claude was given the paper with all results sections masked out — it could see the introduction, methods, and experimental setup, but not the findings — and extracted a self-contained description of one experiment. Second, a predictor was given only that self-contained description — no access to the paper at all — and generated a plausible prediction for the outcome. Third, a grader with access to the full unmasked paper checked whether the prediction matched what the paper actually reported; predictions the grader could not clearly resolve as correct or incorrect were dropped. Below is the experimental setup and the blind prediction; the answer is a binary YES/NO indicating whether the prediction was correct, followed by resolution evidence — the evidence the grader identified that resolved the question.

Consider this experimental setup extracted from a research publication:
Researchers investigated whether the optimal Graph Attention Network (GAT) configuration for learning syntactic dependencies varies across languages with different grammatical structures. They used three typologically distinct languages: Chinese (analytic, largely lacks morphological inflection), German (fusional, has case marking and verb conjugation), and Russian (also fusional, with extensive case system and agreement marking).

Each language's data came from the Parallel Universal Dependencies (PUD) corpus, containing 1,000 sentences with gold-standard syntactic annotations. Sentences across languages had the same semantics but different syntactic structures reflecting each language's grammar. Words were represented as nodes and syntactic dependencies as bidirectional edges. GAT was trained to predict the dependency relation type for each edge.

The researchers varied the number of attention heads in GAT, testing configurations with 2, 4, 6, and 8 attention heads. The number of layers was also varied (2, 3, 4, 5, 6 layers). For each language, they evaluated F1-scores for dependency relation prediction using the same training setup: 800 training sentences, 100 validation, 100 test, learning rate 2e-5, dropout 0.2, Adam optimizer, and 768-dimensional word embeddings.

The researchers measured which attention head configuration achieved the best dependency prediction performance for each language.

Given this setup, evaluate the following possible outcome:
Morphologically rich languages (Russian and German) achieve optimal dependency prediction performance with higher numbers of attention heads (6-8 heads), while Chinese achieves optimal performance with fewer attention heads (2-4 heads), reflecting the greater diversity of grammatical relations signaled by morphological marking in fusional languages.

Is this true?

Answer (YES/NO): NO